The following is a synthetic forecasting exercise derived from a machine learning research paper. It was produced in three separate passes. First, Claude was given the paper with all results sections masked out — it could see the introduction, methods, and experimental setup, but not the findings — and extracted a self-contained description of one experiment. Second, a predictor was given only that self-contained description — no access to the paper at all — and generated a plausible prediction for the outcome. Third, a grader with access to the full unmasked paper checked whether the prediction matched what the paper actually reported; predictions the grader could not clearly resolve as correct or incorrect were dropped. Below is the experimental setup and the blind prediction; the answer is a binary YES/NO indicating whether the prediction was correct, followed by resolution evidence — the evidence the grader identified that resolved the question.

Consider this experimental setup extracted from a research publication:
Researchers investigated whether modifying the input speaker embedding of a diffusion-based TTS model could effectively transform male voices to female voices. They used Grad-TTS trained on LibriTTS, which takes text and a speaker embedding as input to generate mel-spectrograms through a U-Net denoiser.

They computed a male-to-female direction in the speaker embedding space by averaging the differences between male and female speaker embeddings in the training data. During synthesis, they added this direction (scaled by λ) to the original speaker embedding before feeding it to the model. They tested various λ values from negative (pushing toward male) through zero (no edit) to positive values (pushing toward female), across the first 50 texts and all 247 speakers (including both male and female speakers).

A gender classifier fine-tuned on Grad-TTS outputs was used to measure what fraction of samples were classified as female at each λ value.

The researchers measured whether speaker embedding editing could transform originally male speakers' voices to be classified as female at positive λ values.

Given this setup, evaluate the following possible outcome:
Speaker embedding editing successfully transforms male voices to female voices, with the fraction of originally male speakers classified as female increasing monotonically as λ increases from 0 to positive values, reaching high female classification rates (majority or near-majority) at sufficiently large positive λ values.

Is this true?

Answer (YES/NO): NO